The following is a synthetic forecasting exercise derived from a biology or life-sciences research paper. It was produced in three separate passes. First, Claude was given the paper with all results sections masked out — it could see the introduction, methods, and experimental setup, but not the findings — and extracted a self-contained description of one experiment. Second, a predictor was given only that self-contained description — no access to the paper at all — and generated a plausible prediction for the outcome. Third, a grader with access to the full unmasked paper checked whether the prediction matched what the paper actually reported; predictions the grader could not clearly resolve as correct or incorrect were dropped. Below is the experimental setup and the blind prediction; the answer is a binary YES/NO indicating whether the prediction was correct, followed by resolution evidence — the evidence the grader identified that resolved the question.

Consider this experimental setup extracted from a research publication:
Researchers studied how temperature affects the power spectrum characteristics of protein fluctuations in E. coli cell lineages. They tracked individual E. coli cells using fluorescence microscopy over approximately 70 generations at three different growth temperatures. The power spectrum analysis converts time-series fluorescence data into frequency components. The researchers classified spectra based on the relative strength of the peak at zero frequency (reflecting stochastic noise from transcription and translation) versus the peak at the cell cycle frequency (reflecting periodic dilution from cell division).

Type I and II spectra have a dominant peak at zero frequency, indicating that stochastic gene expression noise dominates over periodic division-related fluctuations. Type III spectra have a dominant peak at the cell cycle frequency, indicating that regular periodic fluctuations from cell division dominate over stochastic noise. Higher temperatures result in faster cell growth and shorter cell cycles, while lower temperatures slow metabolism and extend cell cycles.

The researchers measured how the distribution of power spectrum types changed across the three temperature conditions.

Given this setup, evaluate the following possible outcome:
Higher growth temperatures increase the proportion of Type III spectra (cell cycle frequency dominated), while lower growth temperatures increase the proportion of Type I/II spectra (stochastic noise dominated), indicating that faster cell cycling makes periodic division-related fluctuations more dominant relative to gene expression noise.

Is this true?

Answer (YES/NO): YES